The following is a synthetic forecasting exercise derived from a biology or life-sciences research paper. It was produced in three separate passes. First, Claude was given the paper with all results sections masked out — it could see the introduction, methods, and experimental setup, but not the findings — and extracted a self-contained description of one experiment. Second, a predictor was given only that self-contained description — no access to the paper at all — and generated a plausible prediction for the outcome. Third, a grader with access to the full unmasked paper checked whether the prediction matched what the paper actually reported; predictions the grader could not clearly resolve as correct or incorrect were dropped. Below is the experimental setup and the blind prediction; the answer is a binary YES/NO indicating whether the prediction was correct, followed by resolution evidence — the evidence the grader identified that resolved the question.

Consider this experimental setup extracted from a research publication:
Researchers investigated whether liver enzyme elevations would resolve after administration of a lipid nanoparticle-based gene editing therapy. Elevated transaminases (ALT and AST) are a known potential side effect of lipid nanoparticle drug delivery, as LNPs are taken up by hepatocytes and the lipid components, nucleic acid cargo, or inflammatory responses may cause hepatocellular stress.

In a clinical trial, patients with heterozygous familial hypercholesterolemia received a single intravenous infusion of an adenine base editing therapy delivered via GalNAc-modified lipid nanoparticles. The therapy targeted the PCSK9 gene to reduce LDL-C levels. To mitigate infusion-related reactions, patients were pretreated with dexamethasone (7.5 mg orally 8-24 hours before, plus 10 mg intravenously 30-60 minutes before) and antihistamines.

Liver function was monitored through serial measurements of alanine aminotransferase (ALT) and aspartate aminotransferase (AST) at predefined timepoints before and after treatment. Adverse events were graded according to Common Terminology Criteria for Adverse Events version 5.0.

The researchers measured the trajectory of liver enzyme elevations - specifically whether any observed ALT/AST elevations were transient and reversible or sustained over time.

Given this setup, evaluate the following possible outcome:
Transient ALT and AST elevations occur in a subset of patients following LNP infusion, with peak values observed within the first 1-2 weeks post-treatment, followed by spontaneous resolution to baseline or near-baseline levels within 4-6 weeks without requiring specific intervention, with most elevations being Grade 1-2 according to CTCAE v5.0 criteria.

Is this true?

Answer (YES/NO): NO